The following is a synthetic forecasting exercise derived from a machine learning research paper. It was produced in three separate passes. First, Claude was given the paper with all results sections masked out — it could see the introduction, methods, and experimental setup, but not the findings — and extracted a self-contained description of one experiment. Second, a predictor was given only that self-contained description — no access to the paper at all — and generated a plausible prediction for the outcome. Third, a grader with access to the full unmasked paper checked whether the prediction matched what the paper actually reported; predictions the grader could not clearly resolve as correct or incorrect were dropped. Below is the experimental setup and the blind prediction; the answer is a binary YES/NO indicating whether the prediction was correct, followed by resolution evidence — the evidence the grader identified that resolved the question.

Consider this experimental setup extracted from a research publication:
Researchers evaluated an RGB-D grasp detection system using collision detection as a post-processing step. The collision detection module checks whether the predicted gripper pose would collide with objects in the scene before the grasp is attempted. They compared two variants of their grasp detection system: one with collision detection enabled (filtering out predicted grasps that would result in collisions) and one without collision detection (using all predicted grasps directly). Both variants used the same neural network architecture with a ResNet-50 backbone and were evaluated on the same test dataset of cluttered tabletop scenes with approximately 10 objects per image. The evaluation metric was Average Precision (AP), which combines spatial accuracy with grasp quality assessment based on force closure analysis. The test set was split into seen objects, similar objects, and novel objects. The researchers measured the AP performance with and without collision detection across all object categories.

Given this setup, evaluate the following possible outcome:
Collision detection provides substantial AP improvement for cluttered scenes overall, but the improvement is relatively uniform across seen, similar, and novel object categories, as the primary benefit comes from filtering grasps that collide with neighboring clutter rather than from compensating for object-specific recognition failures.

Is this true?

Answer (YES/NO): NO